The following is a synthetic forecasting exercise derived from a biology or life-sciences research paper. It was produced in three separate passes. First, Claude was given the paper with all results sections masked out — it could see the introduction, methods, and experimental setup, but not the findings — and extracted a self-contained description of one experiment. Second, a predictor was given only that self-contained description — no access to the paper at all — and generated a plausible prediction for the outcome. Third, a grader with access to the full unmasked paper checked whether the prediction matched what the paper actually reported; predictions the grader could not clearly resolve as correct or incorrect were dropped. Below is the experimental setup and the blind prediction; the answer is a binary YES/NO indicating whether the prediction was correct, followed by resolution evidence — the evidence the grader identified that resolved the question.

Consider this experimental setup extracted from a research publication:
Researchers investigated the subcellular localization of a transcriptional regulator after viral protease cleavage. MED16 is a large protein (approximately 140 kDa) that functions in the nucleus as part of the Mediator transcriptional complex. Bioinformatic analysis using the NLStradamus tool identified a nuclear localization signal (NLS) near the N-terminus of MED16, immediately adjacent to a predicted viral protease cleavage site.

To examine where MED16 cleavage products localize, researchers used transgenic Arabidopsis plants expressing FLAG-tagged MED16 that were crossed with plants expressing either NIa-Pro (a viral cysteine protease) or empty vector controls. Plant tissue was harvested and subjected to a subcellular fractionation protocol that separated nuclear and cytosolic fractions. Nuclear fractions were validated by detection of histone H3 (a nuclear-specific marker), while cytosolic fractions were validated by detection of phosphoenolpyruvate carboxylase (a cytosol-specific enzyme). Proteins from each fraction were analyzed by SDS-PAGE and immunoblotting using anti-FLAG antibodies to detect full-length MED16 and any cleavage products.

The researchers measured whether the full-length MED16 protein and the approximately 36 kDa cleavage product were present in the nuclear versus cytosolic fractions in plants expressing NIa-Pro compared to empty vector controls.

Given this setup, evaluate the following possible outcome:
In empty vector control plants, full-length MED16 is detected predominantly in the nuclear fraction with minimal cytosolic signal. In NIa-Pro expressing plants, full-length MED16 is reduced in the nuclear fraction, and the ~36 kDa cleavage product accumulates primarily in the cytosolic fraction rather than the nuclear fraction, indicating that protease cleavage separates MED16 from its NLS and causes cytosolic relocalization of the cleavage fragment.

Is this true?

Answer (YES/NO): NO